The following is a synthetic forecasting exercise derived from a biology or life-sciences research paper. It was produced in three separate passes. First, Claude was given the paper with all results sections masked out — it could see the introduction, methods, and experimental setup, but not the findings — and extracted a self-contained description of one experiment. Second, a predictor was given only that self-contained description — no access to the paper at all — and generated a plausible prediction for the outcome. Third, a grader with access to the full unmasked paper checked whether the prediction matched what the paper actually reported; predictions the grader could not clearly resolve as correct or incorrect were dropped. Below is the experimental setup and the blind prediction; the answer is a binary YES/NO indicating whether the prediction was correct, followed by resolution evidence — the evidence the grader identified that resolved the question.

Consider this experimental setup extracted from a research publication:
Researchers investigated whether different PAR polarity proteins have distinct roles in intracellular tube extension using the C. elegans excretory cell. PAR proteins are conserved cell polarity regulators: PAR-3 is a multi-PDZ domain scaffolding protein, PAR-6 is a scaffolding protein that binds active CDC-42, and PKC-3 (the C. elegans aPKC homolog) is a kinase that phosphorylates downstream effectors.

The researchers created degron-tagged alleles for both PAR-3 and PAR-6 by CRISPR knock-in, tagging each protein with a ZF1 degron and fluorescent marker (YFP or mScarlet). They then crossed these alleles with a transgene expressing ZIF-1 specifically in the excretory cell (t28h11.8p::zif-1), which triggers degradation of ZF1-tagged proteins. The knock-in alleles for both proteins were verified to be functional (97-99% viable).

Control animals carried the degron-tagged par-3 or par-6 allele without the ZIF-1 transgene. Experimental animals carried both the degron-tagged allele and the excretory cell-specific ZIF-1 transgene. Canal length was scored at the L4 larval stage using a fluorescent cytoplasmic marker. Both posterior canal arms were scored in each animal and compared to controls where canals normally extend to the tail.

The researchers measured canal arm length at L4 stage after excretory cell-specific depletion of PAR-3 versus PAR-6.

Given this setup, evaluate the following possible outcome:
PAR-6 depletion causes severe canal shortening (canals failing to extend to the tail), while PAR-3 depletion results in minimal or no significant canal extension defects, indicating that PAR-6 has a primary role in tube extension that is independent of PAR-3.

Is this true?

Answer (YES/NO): YES